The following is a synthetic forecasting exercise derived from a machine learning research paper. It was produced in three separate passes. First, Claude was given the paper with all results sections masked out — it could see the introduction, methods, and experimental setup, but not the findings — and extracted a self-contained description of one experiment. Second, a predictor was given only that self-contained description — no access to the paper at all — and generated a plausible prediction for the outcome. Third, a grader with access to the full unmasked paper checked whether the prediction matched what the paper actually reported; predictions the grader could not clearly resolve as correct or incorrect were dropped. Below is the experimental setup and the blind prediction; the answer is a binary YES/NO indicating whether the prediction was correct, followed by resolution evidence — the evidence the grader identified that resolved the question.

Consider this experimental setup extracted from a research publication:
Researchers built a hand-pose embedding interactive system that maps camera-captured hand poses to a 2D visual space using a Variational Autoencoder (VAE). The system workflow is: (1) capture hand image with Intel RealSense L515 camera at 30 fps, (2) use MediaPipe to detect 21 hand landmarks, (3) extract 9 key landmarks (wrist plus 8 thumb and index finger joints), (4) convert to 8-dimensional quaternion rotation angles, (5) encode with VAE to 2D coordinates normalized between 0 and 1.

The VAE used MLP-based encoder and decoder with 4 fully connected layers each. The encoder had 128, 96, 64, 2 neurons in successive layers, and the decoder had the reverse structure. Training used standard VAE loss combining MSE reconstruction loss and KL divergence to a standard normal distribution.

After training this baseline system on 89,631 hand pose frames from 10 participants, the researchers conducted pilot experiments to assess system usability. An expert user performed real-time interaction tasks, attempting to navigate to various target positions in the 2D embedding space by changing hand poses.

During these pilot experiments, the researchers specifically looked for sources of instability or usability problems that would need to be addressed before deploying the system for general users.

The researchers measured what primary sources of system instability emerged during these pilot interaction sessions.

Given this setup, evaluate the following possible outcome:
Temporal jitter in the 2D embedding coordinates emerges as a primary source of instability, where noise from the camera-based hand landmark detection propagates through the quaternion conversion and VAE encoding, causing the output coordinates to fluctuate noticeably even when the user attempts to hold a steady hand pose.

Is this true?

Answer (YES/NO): YES